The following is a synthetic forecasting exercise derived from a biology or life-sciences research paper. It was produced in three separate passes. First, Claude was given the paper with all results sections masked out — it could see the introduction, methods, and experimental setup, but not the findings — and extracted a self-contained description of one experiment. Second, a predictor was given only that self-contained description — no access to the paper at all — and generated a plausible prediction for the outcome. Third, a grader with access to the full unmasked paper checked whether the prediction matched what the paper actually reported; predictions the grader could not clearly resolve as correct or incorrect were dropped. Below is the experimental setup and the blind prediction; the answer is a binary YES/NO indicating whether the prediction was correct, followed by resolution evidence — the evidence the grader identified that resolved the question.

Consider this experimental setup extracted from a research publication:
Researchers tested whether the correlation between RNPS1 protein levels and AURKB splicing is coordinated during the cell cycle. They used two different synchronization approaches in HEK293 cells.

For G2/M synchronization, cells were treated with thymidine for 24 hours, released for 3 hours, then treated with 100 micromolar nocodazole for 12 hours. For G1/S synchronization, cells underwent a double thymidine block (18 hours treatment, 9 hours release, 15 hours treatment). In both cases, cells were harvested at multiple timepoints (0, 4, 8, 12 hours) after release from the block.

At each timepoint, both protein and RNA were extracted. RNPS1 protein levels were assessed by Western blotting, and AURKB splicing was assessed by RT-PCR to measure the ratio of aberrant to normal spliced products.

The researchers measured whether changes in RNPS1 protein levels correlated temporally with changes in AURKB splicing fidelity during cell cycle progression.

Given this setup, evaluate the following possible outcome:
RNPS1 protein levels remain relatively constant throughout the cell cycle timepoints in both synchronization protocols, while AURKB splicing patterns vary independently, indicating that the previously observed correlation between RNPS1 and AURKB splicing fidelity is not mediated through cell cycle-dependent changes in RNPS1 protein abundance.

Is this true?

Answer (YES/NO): NO